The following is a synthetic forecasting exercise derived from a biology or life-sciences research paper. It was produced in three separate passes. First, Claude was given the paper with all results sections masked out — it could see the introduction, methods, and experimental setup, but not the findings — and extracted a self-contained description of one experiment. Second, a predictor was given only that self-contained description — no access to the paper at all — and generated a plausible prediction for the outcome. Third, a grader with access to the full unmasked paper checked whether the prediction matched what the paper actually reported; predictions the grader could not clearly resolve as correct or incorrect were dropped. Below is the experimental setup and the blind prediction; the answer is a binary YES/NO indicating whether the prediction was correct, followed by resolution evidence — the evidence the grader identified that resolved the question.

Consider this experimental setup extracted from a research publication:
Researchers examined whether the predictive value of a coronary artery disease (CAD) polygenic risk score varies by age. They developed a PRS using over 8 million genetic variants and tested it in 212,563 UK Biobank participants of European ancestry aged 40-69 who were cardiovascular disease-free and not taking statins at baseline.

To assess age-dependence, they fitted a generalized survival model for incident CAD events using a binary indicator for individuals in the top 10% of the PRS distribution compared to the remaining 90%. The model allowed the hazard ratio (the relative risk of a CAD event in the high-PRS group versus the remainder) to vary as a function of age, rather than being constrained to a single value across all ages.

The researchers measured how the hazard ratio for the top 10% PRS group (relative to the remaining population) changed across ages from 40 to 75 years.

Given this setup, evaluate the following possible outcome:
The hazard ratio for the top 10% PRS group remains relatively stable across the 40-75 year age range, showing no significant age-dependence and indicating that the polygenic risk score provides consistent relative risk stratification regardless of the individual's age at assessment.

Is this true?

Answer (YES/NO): NO